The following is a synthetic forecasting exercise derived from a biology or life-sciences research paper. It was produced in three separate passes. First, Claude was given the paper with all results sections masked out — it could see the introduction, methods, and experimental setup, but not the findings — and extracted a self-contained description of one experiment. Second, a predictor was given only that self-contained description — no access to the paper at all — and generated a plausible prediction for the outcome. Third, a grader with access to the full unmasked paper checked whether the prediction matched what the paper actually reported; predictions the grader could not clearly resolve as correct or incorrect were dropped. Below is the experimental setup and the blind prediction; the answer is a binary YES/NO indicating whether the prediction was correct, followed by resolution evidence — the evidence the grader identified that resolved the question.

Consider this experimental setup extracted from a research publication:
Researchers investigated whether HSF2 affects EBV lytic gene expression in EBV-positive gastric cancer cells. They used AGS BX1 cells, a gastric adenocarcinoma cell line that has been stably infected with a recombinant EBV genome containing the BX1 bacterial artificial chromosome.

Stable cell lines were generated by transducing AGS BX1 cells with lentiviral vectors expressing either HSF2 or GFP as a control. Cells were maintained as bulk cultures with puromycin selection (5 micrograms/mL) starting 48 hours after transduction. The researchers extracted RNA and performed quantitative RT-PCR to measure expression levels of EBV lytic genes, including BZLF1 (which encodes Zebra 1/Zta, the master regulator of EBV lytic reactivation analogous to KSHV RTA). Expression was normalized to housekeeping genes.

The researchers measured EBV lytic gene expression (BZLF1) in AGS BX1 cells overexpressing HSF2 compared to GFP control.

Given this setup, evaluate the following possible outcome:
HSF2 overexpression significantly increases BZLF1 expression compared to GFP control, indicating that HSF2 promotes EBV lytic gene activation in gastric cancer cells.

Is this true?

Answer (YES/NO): YES